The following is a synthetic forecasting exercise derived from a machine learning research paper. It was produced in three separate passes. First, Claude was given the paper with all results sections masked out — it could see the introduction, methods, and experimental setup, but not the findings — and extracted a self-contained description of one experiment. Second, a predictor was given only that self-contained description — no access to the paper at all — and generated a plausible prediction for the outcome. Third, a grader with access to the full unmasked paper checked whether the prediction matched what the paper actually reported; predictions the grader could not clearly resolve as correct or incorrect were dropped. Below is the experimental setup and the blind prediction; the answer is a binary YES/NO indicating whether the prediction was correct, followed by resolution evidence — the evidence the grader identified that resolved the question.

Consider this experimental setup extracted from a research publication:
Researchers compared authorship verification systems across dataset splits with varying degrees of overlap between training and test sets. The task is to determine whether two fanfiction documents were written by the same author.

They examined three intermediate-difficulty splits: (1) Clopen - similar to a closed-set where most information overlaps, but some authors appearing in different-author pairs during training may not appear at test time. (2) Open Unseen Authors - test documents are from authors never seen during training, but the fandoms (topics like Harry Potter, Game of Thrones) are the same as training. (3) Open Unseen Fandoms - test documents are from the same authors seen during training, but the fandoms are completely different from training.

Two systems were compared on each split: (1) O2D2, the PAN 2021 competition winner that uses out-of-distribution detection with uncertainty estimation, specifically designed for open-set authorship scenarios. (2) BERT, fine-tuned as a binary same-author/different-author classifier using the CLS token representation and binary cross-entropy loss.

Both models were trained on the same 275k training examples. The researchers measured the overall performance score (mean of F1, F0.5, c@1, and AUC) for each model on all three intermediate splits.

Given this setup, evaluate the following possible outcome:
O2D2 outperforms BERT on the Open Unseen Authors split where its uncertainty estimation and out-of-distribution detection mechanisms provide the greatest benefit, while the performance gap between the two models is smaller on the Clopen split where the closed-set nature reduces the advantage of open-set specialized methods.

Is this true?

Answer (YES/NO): NO